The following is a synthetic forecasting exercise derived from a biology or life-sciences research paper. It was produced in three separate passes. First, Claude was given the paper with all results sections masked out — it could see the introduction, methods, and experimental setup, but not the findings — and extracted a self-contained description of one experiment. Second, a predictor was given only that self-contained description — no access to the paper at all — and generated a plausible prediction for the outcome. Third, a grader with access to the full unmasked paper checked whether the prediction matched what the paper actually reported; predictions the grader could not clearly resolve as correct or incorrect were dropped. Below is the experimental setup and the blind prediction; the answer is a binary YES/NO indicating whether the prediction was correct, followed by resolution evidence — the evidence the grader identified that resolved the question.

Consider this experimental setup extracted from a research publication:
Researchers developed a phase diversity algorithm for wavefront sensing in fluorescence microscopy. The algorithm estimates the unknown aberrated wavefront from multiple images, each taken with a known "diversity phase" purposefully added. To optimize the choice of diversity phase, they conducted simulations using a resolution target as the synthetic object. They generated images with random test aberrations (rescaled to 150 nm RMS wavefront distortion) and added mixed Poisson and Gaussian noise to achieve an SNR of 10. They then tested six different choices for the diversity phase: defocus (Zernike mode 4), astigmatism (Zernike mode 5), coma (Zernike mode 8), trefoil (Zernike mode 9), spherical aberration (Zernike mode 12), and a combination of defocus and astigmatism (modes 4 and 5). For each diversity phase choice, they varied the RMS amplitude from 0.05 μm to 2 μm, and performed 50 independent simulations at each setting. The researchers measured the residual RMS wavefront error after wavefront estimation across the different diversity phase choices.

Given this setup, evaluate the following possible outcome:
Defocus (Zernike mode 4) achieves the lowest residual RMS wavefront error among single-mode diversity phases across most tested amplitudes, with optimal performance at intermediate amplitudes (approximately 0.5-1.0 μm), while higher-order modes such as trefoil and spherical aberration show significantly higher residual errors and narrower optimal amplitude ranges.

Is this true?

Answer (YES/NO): NO